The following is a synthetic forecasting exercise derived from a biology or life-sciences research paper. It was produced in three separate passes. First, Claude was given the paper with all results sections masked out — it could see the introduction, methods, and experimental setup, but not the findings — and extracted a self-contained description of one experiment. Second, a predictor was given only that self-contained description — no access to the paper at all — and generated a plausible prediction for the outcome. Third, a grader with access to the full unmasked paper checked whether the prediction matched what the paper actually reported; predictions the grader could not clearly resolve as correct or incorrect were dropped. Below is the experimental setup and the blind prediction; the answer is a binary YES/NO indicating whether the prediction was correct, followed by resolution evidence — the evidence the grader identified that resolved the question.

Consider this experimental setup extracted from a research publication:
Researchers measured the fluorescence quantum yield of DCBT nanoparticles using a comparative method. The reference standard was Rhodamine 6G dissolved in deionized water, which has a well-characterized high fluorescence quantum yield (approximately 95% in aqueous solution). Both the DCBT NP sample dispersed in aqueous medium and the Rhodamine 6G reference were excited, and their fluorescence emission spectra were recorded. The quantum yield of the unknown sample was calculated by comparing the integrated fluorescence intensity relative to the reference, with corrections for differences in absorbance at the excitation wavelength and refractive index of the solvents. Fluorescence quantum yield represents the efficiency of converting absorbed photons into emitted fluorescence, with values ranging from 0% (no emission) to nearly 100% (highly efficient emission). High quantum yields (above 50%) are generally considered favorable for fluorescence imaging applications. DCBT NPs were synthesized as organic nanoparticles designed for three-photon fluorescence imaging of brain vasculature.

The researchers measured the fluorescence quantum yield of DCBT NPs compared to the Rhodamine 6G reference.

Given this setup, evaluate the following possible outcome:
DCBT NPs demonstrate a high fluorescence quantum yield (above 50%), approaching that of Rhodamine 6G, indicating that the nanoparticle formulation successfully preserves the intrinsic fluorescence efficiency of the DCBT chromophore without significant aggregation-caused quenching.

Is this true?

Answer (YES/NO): NO